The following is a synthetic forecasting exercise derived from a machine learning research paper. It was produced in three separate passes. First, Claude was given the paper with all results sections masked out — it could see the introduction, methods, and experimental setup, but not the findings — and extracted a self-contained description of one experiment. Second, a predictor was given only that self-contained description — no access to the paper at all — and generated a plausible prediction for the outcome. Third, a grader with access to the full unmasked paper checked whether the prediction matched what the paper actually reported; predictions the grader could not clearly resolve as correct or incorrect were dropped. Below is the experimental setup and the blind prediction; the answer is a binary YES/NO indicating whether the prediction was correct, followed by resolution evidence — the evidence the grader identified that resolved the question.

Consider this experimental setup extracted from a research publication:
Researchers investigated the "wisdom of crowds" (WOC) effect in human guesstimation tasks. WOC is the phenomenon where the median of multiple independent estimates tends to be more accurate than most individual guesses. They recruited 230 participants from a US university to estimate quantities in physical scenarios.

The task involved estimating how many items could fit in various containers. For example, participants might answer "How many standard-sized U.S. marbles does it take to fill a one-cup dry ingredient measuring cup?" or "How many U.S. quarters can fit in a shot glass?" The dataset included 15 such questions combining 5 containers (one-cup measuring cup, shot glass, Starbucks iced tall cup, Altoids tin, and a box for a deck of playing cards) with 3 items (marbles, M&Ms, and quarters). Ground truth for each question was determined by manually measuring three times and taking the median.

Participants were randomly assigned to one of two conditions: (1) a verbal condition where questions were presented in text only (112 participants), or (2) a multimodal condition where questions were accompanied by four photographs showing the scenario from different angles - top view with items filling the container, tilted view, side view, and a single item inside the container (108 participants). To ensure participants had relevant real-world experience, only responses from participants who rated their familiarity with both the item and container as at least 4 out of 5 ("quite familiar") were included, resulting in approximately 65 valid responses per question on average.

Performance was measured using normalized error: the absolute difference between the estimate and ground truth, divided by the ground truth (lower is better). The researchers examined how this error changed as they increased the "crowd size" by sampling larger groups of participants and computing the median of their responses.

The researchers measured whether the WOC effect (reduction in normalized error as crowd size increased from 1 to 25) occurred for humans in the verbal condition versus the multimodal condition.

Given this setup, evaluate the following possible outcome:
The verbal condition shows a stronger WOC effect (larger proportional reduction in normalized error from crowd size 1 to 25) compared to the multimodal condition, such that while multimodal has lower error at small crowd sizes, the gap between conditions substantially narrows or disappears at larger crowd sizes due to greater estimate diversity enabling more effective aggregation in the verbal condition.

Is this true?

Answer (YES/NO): NO